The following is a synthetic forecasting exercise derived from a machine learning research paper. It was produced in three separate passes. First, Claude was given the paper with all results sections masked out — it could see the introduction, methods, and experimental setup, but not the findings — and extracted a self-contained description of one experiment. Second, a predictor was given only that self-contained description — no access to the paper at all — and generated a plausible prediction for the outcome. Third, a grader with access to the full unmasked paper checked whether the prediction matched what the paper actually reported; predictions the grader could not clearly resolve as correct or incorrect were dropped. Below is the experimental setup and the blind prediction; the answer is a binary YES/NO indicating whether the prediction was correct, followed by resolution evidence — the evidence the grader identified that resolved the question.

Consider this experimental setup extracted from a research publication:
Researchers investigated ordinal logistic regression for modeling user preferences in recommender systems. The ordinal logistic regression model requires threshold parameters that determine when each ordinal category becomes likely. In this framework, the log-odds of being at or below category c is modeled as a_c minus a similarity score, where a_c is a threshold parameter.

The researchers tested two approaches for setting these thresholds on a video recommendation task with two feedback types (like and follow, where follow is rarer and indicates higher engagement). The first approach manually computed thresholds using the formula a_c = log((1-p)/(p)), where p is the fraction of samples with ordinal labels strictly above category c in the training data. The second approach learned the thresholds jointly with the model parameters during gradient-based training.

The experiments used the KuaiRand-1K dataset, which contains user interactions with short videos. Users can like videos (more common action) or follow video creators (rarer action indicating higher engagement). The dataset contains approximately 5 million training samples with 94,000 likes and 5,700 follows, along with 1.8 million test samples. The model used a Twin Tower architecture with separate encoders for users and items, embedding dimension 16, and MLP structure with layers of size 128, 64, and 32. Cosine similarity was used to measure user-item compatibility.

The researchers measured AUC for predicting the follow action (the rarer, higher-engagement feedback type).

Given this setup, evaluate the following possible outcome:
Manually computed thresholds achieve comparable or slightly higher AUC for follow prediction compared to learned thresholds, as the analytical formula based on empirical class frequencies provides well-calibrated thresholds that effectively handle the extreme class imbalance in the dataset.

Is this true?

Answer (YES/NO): NO